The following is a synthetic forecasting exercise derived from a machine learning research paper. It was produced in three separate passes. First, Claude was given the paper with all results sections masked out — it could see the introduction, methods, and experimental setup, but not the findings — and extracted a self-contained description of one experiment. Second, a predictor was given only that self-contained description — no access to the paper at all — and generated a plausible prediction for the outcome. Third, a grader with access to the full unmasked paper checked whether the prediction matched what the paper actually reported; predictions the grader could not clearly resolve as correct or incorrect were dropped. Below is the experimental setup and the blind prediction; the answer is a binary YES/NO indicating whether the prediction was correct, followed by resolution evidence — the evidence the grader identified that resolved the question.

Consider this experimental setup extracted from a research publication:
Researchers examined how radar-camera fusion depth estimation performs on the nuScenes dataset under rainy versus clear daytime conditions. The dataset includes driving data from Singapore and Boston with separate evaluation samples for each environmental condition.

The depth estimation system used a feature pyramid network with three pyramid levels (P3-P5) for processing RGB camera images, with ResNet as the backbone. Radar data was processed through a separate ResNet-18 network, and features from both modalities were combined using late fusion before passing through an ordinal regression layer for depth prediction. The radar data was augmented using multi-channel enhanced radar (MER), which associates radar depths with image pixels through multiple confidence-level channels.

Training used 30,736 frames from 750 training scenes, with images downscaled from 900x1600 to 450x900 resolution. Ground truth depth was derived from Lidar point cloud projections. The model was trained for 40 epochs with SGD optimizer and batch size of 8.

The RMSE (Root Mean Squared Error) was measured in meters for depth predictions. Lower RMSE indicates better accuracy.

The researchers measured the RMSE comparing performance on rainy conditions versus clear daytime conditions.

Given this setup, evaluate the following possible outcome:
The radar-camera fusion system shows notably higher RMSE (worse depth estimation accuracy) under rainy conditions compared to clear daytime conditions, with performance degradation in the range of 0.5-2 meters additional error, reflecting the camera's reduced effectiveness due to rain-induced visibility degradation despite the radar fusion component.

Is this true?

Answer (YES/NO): NO